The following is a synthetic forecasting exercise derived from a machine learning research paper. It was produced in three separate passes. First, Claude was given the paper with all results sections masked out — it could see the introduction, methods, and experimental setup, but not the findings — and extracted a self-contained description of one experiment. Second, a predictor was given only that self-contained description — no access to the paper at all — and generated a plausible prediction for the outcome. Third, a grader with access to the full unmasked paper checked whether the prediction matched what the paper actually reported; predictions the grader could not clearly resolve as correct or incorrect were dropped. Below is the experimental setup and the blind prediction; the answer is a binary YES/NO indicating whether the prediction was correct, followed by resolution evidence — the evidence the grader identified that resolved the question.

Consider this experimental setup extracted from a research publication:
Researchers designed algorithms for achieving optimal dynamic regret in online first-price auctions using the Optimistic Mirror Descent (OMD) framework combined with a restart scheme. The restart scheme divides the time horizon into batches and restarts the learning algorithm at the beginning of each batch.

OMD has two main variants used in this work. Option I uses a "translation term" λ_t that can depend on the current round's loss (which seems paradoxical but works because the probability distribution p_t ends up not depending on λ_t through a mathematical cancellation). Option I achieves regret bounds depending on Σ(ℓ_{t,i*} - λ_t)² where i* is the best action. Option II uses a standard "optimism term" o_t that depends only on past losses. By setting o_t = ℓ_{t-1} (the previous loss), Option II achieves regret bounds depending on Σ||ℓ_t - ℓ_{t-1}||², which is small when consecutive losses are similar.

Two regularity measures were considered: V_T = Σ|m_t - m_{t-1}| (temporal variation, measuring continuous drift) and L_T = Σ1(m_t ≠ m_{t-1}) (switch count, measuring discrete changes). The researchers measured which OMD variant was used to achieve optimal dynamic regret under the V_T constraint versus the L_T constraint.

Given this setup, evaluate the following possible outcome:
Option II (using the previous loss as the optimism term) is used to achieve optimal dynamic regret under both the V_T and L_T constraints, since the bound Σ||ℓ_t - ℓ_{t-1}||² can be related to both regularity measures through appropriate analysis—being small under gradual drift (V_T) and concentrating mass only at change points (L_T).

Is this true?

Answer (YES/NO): NO